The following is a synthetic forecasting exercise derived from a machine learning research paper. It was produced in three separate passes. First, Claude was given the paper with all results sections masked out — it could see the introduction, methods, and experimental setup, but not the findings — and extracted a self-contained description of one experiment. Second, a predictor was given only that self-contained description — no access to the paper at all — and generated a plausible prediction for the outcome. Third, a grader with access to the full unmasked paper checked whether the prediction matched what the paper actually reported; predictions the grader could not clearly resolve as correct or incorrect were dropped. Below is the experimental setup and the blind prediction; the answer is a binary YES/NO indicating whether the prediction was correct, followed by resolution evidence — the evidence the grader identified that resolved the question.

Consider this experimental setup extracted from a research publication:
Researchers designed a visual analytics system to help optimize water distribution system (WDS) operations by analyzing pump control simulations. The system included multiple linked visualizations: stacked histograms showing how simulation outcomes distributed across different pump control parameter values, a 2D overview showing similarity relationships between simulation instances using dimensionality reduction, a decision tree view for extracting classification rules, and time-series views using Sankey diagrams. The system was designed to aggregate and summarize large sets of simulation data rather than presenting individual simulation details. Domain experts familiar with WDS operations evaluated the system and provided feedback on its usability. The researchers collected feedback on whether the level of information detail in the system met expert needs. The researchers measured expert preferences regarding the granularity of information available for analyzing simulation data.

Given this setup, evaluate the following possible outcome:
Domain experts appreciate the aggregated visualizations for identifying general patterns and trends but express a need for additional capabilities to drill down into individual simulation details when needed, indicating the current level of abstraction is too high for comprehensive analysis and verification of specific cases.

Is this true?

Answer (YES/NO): NO